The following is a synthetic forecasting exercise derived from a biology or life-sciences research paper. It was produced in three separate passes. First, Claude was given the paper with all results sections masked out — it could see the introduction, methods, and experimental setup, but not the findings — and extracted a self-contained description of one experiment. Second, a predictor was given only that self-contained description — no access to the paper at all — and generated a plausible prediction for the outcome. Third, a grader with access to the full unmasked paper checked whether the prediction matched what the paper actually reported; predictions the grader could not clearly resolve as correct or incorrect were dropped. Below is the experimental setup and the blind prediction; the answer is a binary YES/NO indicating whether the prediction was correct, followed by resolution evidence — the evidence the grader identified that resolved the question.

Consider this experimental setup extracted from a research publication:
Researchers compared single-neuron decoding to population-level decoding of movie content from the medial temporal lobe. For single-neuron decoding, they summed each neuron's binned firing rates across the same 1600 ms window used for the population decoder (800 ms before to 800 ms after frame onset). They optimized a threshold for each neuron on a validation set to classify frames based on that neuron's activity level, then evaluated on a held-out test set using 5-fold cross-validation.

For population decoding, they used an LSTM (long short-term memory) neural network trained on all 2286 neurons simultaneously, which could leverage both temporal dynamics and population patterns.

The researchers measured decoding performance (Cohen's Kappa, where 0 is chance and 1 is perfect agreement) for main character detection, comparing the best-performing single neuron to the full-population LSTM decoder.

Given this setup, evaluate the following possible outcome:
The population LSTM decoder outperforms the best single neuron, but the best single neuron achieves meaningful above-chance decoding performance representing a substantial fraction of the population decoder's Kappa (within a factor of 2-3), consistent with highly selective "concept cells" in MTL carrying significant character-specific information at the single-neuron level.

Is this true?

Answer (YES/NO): NO